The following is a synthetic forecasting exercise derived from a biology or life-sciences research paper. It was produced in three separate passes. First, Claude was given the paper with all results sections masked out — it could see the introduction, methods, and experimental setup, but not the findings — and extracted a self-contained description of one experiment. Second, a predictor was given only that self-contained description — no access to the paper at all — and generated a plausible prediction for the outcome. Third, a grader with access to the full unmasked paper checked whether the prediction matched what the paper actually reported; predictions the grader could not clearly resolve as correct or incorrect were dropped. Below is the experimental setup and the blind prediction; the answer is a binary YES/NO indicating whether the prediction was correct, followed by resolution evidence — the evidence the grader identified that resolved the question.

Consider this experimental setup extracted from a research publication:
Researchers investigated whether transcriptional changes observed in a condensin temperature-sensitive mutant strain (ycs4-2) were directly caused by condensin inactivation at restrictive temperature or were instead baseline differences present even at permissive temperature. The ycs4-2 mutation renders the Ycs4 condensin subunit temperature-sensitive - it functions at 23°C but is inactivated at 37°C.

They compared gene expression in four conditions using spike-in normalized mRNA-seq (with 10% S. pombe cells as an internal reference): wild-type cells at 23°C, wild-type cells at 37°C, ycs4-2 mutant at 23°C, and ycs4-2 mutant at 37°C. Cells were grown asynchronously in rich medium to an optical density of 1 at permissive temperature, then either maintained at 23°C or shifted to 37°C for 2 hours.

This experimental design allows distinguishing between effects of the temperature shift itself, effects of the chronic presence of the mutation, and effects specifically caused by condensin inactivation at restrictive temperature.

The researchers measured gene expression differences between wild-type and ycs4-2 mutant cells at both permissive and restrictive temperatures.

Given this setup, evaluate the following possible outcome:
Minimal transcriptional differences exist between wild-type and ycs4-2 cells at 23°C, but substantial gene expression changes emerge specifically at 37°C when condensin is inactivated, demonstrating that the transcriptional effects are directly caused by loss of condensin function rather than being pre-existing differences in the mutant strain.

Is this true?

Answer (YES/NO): NO